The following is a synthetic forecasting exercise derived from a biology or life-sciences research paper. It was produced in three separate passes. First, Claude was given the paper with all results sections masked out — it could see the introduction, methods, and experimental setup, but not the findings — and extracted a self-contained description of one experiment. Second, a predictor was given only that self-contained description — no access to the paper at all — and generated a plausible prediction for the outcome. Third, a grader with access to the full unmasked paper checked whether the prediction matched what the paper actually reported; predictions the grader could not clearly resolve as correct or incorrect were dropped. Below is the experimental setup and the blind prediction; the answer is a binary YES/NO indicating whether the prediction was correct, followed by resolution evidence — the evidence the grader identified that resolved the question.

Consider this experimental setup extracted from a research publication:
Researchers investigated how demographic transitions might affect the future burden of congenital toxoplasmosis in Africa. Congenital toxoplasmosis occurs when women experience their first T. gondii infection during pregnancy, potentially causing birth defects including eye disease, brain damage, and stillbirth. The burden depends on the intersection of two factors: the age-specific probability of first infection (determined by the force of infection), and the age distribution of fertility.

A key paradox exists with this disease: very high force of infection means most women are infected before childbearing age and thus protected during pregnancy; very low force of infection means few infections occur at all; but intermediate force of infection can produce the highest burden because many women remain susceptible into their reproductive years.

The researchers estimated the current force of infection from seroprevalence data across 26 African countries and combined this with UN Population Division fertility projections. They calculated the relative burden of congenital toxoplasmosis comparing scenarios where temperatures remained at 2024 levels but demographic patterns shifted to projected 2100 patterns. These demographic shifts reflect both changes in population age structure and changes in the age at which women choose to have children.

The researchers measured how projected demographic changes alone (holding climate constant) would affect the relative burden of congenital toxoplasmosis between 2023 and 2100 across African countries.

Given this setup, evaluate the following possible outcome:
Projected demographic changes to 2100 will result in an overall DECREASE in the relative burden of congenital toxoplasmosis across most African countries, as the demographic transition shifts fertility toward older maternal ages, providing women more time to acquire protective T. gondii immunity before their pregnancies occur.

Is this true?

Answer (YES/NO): NO